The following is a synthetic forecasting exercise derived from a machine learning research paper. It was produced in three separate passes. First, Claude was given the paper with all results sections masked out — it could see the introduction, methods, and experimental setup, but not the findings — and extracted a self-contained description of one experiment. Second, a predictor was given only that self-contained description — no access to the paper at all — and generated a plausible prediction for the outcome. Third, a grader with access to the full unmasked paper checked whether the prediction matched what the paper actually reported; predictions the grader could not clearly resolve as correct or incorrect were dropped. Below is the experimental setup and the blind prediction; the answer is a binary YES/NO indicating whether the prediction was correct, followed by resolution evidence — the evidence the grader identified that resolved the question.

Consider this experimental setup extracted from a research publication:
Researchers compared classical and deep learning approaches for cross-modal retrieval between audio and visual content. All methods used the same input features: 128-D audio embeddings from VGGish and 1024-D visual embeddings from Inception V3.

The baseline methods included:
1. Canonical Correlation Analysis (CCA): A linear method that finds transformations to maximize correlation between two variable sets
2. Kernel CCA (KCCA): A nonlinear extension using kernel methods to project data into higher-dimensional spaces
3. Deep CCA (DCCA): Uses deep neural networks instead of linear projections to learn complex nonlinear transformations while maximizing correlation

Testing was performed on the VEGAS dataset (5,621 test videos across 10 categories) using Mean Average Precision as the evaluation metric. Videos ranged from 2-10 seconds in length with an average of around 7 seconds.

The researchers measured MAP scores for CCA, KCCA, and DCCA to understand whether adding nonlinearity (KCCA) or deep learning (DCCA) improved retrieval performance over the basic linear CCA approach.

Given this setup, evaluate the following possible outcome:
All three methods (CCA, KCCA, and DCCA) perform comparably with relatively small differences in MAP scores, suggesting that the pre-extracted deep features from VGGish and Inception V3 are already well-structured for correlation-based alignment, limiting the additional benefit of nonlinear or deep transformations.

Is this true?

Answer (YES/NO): NO